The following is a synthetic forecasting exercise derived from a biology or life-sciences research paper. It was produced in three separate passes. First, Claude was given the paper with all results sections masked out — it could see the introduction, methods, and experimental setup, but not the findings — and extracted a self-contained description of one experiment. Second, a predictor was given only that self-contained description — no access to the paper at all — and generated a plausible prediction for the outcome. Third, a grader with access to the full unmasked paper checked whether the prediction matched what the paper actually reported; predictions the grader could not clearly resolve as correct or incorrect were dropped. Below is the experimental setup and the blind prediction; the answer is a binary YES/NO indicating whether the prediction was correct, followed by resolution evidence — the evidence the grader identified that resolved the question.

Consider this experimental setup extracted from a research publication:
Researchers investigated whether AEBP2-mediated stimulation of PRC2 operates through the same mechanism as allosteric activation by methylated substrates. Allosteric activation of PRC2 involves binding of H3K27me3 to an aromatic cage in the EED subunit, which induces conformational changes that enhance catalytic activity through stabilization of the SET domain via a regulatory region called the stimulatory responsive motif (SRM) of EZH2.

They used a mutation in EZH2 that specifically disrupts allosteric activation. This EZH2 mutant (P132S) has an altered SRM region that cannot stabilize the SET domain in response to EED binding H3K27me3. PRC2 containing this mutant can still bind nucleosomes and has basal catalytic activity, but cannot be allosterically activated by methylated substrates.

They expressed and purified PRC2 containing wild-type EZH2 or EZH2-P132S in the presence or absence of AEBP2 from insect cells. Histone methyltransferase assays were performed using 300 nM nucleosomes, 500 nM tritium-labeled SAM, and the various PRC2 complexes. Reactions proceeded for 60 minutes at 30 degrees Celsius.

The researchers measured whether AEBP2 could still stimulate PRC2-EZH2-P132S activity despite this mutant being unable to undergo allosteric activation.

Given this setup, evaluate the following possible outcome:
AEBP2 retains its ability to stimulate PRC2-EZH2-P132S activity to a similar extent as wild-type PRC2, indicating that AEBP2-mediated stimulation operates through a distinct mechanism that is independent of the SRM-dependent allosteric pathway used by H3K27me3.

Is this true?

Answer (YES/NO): YES